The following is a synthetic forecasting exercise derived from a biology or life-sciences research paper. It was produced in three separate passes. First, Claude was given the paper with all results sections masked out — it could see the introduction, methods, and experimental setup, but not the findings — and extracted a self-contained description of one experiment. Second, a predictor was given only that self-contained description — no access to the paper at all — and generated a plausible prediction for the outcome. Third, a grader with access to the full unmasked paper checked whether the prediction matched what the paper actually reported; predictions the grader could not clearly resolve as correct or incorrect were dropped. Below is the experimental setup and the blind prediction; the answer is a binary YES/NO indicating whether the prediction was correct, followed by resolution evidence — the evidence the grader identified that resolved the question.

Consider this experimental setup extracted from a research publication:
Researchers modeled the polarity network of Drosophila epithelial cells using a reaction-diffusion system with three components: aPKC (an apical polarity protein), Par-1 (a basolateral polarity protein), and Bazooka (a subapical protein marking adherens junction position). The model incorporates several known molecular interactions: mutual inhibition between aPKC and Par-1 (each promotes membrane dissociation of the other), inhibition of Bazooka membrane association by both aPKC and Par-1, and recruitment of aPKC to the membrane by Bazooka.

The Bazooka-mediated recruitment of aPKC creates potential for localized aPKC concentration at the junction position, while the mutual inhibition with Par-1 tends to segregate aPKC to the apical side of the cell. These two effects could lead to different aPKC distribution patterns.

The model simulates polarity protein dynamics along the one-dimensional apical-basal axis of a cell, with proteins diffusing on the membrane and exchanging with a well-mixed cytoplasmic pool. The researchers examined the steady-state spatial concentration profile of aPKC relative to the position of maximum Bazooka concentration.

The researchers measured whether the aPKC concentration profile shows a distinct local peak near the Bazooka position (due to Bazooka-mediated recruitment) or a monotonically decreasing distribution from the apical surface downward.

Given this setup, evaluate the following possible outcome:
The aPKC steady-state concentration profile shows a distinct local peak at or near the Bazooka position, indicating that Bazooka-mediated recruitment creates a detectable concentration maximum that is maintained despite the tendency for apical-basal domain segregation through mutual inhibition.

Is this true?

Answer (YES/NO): NO